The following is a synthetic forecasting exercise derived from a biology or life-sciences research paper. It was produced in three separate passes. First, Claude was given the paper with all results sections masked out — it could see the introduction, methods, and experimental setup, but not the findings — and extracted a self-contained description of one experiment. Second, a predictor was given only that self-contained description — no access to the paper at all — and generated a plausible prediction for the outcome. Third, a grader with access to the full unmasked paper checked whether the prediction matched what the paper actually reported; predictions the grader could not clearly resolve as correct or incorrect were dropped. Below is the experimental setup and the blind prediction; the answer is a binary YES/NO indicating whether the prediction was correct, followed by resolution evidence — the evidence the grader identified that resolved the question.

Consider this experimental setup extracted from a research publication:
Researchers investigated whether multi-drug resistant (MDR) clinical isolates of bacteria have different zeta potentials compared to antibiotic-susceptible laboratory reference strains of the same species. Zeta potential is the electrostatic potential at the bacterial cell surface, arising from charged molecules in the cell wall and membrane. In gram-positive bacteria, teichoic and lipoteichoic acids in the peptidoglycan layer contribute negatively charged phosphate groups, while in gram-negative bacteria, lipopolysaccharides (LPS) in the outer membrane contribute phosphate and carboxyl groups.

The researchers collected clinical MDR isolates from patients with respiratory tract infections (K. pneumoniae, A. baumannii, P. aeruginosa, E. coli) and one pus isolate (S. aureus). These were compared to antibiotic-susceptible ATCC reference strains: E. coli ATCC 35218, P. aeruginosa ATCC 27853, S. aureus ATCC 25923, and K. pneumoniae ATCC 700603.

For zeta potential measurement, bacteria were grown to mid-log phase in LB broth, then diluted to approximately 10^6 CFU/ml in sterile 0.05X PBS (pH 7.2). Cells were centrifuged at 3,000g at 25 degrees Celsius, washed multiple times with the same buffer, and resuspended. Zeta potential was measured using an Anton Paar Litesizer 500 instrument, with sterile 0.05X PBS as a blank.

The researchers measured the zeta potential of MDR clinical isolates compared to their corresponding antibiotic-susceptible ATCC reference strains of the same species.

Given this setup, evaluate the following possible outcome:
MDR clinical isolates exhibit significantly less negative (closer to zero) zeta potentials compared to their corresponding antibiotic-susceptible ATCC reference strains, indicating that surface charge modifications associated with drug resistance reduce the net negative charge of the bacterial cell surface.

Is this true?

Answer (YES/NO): NO